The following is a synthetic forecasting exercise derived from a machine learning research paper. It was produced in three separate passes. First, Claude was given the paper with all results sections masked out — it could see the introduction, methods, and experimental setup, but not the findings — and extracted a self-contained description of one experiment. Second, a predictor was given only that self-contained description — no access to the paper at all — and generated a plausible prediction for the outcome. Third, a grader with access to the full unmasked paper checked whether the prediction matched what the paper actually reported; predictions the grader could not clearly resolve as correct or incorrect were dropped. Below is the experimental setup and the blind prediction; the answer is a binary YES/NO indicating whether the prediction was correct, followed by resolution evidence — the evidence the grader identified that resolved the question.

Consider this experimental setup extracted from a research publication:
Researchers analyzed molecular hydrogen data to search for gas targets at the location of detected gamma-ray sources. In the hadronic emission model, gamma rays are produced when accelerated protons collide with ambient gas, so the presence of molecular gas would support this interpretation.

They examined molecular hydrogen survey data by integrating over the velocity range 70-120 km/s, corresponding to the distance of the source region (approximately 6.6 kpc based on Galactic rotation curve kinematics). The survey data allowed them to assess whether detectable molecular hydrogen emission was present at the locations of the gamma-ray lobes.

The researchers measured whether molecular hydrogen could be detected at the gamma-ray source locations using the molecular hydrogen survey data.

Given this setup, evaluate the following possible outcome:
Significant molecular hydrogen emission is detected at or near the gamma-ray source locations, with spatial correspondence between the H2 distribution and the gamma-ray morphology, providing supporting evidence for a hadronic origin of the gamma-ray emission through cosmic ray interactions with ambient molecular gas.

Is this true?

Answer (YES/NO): NO